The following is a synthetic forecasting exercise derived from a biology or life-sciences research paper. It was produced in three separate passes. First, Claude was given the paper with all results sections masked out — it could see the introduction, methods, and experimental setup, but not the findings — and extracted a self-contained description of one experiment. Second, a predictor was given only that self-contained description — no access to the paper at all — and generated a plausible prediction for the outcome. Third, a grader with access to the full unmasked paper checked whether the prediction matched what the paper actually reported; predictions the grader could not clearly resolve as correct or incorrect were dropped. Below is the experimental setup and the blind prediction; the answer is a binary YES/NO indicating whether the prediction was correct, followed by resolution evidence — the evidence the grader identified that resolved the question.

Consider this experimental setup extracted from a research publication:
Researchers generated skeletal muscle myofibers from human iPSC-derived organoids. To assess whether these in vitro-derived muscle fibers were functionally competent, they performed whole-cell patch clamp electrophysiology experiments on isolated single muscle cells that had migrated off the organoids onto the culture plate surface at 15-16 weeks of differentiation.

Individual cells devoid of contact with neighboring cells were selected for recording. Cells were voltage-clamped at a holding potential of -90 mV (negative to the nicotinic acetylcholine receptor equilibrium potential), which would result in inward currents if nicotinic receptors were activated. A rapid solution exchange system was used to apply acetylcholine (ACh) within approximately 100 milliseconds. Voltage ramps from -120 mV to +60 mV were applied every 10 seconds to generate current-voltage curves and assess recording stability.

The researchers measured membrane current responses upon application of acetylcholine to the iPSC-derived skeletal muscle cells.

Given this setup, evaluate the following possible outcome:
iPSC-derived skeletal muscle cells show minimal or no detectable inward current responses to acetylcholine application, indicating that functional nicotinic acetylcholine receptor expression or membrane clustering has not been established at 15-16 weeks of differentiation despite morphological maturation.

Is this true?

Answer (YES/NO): NO